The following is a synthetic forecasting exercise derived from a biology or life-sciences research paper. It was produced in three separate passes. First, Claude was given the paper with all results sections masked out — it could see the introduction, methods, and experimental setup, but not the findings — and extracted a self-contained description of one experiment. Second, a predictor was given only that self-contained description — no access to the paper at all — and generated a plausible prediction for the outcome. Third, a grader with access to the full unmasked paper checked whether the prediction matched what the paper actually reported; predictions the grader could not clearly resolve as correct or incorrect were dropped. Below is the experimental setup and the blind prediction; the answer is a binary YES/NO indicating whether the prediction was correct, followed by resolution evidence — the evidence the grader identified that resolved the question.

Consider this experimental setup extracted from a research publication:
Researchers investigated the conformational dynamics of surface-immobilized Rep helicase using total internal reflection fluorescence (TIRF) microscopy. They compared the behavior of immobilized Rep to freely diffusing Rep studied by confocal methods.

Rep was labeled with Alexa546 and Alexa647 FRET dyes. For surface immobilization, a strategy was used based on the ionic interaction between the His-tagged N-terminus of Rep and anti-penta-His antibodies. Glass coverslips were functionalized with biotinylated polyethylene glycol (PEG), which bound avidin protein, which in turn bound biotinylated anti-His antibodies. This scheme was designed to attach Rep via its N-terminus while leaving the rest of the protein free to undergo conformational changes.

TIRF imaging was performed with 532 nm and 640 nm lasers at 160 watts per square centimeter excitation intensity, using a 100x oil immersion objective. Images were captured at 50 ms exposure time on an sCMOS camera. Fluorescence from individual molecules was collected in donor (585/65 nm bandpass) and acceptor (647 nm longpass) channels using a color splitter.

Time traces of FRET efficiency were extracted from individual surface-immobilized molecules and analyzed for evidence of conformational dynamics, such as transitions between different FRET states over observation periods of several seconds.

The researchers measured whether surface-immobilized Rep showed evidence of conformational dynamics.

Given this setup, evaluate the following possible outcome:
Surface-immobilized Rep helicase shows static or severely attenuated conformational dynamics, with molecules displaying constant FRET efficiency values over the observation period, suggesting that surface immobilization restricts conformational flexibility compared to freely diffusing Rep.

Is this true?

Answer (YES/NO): NO